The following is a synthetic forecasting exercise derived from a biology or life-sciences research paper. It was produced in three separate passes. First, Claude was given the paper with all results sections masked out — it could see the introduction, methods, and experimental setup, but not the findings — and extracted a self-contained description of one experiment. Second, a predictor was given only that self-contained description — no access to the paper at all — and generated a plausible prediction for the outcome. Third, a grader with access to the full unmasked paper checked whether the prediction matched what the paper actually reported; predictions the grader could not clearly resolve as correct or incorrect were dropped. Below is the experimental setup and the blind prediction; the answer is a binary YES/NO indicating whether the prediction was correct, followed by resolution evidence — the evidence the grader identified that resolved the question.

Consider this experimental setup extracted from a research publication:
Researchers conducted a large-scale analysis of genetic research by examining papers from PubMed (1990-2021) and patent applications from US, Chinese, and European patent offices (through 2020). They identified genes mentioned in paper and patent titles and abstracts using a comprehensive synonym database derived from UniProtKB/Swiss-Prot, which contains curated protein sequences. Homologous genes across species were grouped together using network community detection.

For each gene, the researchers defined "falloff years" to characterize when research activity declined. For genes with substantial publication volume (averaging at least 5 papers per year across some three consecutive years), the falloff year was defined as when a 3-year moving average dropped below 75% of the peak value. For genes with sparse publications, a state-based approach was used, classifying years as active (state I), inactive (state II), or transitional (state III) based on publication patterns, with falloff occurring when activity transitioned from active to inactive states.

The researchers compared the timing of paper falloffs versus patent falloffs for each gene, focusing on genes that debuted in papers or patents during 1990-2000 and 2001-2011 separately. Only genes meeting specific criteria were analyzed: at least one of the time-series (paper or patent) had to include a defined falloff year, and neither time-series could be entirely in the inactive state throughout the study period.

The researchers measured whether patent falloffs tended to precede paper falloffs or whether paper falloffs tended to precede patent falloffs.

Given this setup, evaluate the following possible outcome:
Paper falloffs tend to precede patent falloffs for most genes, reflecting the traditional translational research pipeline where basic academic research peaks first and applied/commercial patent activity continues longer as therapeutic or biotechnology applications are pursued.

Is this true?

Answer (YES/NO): NO